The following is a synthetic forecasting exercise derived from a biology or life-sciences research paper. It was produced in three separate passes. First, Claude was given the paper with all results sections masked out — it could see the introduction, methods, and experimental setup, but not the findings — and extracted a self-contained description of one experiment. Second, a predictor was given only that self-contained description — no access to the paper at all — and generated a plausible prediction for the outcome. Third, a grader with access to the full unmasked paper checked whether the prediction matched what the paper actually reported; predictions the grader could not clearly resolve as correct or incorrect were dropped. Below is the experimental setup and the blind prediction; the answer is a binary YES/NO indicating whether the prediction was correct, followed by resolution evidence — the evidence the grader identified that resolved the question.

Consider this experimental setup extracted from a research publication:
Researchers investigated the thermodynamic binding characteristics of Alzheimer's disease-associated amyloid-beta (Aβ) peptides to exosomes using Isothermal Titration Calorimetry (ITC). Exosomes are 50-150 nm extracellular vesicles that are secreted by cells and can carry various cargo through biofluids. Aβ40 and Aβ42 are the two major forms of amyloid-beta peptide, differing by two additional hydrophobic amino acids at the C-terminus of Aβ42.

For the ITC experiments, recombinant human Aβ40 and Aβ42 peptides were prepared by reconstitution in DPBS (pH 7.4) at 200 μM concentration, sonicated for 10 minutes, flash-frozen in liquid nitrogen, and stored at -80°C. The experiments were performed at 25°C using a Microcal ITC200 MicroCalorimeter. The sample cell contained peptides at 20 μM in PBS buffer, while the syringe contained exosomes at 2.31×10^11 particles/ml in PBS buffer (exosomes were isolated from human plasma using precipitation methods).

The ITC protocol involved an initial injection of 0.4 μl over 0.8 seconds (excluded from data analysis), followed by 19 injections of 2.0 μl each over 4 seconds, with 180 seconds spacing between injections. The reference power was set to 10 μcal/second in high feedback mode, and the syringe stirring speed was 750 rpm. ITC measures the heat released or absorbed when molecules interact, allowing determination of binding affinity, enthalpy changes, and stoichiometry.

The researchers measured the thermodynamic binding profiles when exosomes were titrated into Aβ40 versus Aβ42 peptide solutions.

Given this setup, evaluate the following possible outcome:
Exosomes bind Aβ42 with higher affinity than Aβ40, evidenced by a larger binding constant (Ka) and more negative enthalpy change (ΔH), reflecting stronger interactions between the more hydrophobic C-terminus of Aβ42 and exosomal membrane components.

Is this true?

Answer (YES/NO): NO